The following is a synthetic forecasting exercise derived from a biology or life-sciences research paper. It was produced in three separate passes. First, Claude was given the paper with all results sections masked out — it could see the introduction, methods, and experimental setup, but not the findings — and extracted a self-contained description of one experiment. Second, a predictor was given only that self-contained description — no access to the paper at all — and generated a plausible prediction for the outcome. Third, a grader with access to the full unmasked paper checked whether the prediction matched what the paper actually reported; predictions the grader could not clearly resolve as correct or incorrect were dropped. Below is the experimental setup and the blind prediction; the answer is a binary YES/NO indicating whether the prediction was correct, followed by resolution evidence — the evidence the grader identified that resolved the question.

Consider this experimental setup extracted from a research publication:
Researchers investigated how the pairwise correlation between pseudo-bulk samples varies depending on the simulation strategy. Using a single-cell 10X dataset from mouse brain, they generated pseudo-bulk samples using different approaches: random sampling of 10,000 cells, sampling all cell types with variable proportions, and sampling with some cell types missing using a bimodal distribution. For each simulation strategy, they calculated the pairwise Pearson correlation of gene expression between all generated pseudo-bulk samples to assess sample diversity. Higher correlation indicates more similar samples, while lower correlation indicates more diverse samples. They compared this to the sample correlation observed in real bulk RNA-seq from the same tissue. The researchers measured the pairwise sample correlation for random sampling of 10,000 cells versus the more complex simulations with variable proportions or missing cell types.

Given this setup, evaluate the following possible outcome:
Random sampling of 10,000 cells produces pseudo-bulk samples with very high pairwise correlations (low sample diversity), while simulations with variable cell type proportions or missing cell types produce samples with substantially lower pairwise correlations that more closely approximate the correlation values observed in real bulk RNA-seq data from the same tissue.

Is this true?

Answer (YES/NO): NO